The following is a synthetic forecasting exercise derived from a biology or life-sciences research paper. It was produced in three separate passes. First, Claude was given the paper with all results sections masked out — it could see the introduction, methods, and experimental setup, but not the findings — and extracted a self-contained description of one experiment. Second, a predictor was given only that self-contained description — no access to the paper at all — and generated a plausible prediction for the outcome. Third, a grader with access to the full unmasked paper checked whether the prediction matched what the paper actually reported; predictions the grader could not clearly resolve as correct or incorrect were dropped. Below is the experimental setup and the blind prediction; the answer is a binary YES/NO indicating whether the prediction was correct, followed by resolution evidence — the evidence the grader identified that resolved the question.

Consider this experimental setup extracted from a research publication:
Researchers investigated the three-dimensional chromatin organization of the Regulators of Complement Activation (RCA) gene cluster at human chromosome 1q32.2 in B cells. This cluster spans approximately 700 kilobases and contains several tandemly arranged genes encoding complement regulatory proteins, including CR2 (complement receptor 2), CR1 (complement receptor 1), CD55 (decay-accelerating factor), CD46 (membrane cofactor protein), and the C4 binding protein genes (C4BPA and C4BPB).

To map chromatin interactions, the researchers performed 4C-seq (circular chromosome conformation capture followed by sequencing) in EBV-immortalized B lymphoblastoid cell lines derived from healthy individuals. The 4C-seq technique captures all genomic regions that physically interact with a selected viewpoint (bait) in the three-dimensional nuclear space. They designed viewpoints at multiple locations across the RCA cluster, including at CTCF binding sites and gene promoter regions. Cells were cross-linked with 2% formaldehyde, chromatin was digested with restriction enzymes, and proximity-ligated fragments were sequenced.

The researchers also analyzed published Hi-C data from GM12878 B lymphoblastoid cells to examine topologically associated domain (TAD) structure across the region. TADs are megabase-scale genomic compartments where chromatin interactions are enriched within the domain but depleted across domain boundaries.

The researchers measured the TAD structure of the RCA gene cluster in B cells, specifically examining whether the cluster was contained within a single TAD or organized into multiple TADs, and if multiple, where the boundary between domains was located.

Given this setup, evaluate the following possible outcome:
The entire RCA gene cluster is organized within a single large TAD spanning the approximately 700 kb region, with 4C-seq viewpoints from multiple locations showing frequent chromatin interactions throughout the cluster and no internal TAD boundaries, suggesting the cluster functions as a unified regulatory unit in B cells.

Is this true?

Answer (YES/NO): NO